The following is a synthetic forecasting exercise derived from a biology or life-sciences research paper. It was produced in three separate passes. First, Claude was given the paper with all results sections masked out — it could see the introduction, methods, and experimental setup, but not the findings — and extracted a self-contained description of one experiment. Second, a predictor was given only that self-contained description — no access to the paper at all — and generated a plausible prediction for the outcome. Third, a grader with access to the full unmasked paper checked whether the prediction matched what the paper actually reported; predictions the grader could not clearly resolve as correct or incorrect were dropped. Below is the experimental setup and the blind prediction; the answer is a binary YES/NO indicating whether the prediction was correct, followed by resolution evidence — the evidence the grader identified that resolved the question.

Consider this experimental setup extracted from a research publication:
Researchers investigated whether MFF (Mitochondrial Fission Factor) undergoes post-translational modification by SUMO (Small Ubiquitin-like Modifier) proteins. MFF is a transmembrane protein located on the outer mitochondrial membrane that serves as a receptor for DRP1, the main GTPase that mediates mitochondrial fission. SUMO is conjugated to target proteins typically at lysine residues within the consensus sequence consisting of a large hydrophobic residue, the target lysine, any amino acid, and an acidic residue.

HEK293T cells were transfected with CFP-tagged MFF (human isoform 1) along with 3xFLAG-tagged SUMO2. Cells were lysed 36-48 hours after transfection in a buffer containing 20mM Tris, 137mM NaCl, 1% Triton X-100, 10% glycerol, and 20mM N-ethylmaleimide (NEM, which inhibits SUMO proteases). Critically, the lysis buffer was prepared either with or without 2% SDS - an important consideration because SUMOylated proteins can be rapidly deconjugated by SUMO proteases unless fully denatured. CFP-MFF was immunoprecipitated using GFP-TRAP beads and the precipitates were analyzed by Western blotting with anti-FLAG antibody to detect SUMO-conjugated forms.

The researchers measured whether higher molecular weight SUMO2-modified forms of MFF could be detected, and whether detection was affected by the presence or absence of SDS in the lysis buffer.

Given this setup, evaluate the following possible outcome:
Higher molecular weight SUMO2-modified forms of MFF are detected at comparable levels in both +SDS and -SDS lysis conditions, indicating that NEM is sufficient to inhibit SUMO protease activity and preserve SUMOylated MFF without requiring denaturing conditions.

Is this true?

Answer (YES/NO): NO